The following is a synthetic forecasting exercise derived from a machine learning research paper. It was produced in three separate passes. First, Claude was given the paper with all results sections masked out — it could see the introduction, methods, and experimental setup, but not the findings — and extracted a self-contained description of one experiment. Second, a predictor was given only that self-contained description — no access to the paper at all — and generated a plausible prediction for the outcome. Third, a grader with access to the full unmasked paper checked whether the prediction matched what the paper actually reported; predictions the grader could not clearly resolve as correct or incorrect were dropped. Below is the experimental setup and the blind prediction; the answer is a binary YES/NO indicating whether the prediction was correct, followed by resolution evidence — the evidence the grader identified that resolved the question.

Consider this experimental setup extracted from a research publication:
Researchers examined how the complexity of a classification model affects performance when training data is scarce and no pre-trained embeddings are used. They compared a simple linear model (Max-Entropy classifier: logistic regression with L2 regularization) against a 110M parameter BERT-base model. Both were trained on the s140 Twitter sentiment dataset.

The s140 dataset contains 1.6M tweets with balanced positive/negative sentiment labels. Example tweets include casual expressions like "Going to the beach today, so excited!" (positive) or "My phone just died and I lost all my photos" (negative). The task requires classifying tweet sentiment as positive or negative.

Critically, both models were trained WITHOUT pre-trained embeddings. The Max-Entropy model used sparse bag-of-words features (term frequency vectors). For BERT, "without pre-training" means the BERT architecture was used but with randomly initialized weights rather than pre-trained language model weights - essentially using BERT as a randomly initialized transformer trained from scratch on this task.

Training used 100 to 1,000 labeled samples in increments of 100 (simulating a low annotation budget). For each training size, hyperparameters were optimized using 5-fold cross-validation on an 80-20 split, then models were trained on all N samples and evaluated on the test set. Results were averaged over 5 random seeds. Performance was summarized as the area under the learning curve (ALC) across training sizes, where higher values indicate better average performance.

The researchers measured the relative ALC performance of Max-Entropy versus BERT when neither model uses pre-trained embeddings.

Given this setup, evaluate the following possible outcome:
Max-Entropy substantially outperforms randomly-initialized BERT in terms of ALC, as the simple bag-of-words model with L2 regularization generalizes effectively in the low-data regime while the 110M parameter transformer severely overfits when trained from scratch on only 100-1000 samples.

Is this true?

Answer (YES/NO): YES